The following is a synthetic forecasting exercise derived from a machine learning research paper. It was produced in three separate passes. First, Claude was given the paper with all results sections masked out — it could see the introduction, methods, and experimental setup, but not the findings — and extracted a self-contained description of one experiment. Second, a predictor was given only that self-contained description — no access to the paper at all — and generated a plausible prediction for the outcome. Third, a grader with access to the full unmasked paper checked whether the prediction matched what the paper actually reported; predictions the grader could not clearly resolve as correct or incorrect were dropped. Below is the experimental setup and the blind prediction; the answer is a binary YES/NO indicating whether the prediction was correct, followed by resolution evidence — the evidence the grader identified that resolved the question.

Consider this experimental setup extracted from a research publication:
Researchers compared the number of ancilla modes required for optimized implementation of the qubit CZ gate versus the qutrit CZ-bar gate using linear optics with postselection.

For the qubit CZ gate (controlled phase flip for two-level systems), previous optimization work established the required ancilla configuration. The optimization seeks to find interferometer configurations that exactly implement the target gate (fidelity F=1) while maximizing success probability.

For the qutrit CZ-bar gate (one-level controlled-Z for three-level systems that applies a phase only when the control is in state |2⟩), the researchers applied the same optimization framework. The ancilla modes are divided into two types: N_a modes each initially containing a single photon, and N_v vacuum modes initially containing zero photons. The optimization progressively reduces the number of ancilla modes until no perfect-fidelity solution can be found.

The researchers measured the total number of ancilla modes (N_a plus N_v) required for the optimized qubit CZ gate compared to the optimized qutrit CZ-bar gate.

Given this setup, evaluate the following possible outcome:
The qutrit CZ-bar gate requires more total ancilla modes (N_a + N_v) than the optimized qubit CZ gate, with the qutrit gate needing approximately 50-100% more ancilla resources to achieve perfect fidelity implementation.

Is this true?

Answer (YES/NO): NO